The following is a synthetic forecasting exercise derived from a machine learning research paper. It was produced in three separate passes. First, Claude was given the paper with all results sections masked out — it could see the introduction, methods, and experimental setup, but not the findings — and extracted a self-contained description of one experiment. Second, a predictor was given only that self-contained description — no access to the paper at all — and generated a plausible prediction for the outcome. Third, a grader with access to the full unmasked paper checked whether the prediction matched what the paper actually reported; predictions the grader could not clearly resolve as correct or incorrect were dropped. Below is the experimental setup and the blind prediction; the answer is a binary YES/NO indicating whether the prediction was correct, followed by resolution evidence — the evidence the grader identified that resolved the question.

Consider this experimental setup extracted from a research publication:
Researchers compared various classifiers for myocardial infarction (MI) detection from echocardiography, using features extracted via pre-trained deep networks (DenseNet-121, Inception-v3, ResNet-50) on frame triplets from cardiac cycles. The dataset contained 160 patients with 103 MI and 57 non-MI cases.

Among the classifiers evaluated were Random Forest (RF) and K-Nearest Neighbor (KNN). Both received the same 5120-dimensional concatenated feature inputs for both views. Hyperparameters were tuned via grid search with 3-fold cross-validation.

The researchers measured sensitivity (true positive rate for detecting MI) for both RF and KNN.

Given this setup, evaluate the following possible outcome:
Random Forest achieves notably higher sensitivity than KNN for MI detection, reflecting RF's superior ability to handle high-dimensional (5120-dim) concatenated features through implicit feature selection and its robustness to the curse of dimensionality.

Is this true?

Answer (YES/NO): YES